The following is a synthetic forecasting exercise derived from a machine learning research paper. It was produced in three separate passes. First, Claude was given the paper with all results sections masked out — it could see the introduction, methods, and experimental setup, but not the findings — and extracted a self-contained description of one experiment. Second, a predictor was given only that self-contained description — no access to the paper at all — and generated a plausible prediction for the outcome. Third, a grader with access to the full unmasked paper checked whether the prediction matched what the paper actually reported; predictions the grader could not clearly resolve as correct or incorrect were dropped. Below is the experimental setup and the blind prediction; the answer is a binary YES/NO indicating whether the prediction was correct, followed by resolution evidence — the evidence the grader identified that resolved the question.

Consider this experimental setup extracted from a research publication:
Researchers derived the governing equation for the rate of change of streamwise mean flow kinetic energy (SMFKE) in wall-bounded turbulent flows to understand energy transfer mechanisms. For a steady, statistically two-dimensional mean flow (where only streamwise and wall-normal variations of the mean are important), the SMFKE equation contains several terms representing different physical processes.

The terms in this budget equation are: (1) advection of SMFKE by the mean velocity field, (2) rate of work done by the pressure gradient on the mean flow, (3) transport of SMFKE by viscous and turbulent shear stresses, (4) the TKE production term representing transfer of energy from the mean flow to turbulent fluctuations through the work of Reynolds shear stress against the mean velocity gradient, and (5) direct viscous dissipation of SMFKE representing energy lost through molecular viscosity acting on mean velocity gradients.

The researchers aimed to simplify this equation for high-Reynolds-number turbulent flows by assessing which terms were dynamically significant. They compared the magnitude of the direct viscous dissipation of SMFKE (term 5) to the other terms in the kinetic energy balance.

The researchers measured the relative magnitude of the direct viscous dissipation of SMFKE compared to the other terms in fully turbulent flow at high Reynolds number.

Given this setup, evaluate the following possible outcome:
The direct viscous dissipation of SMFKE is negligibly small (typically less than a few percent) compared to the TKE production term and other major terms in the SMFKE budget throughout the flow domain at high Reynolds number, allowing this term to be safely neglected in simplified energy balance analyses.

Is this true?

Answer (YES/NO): YES